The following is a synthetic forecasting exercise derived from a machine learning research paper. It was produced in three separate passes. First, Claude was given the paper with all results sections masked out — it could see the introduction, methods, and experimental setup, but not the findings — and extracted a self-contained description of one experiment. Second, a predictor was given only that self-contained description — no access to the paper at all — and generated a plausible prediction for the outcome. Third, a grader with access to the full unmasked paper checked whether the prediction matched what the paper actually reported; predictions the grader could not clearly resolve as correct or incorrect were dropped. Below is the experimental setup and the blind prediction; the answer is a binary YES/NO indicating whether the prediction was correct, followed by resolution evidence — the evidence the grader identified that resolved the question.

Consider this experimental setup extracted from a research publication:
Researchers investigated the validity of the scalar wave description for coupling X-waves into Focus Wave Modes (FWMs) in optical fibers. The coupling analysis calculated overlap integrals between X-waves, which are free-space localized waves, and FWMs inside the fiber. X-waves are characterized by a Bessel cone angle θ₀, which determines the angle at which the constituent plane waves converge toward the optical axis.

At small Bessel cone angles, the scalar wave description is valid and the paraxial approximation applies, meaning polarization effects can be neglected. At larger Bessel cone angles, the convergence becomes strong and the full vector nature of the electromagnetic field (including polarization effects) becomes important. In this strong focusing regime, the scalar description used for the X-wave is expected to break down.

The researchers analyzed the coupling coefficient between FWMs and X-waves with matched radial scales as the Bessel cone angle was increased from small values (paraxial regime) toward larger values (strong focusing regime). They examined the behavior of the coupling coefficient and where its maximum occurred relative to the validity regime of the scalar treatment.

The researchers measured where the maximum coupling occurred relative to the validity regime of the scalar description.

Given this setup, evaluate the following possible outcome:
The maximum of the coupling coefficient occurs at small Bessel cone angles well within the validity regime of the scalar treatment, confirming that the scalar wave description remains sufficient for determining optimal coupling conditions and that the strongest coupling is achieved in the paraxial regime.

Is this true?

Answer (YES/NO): NO